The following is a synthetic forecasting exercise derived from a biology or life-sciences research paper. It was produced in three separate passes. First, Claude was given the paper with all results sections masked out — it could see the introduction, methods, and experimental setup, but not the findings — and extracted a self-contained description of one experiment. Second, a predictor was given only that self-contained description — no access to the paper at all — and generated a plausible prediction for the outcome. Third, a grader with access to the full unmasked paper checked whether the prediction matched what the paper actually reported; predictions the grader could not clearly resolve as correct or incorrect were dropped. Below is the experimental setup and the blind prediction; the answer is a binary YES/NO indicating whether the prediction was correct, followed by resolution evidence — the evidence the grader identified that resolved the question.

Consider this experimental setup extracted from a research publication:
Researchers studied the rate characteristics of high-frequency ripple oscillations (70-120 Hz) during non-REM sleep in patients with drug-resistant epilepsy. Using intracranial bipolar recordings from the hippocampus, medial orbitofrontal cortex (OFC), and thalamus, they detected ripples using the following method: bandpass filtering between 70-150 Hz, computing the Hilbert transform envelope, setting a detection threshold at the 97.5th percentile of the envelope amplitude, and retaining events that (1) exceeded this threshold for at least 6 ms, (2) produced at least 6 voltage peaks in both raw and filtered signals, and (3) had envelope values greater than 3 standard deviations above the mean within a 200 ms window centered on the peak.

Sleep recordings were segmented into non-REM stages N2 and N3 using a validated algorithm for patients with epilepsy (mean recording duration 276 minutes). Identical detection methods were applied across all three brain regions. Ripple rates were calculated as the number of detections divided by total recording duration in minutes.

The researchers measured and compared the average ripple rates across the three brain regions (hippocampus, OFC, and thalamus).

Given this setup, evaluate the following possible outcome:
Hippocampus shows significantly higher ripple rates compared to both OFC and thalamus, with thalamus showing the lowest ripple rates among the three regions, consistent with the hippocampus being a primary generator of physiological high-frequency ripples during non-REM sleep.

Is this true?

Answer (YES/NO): NO